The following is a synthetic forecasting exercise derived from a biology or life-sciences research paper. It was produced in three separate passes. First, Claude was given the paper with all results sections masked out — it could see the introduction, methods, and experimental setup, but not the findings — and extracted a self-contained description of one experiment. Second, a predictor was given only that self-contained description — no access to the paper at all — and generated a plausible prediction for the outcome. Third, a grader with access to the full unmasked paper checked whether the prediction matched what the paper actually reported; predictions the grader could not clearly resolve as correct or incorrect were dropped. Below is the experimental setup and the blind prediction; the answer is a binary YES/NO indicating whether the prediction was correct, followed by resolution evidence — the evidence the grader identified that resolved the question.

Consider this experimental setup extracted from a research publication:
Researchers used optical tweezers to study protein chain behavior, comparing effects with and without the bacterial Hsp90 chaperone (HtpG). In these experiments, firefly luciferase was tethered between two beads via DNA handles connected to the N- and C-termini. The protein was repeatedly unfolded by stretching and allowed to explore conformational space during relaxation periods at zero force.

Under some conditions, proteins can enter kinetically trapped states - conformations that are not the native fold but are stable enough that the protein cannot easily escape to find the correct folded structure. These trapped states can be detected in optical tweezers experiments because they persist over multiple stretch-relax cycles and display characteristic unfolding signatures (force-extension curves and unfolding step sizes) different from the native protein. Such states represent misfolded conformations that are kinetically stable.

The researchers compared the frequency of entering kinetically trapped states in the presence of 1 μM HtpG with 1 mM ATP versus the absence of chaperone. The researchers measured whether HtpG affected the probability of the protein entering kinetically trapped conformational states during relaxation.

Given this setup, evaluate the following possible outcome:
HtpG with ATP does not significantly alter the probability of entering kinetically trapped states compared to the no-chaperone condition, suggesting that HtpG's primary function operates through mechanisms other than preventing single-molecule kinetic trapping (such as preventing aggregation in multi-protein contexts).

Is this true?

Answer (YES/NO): NO